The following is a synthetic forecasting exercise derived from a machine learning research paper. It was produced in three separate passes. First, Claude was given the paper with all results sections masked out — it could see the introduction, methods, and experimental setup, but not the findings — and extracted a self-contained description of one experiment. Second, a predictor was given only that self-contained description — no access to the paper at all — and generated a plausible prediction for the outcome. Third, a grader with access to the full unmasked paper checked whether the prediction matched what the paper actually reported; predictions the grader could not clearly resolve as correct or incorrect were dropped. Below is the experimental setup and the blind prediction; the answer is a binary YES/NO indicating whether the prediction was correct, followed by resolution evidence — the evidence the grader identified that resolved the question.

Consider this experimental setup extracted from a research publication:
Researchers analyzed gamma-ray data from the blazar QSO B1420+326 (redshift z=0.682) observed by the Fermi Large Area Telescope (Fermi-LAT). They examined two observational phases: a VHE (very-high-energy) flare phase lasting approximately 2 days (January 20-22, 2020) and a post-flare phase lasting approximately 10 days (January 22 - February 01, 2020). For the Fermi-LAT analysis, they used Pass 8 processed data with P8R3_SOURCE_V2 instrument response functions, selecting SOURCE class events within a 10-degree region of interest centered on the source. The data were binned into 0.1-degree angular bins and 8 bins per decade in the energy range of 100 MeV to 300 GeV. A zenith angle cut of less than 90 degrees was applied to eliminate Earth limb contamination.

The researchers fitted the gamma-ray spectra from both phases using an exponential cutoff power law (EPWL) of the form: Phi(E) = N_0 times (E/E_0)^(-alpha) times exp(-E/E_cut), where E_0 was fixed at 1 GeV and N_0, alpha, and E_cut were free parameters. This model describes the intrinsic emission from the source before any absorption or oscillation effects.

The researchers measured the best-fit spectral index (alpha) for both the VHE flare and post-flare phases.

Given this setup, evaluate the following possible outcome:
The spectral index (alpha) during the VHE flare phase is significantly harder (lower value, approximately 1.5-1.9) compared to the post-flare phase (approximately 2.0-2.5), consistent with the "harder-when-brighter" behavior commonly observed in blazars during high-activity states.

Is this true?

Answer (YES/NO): NO